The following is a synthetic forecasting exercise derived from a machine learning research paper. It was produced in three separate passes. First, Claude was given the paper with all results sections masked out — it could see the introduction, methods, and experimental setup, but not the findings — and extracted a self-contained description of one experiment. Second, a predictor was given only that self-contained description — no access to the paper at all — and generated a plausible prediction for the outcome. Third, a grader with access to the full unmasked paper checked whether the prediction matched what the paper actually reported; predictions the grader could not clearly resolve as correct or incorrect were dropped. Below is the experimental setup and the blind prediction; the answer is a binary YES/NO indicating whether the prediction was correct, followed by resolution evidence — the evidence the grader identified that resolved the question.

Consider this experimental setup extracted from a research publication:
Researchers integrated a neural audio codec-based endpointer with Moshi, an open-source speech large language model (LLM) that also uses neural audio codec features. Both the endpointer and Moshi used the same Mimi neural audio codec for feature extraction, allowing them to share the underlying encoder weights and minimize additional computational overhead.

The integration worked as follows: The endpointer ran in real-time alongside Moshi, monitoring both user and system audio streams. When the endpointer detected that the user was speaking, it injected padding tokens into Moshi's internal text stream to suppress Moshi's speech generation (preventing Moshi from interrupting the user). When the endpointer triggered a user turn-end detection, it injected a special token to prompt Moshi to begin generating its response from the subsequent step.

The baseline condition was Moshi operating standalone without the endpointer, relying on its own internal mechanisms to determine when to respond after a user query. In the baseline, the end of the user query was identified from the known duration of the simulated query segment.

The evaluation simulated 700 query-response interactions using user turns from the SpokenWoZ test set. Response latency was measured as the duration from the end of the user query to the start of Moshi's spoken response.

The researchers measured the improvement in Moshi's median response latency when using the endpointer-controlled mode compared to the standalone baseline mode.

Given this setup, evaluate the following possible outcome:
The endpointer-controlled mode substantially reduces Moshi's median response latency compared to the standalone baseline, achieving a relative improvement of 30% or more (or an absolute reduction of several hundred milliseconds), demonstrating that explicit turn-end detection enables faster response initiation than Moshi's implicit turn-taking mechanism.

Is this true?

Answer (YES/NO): YES